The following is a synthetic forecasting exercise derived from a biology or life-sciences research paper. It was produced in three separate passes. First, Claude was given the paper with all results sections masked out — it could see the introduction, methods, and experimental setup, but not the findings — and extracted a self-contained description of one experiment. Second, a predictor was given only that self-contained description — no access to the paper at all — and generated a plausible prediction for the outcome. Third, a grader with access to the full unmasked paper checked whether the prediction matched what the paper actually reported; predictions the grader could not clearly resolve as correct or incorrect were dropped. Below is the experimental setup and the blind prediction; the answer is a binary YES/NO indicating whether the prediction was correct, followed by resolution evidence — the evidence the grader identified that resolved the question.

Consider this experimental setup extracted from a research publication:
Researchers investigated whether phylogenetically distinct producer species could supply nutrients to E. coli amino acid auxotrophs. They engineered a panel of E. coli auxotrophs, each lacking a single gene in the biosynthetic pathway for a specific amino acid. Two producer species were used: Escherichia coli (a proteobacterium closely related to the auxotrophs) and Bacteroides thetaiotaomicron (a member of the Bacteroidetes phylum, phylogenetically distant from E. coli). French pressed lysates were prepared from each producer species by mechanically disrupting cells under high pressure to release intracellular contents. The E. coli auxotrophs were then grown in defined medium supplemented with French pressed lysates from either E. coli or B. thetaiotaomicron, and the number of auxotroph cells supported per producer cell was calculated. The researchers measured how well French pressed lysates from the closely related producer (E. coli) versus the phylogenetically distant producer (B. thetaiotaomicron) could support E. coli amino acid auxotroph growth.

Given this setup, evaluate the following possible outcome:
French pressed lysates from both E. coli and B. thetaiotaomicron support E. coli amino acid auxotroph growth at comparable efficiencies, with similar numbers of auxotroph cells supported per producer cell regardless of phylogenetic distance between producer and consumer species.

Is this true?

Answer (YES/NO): NO